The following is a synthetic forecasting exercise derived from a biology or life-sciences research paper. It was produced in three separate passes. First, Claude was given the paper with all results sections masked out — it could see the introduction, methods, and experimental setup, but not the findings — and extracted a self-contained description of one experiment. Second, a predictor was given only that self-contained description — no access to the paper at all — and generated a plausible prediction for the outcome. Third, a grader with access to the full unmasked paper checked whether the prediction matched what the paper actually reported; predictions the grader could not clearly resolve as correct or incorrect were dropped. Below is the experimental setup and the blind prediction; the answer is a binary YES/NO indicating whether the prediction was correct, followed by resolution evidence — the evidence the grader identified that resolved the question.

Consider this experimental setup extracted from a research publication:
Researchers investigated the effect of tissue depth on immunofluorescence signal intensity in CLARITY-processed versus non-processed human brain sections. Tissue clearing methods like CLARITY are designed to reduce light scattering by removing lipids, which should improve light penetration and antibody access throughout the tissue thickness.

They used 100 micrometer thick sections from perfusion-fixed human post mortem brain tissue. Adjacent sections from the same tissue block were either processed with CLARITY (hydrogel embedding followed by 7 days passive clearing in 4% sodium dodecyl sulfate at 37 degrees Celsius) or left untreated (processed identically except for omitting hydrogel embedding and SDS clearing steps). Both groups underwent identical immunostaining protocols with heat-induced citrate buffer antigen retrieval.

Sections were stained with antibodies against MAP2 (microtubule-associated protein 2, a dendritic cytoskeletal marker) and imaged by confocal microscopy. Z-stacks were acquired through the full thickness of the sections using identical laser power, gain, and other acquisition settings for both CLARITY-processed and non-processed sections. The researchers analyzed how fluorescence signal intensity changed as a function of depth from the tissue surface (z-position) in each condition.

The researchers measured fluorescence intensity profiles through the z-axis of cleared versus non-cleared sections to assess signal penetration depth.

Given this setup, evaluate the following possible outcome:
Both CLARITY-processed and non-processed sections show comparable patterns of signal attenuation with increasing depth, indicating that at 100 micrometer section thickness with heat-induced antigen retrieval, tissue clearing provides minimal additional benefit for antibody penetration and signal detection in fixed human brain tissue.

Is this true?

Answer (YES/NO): NO